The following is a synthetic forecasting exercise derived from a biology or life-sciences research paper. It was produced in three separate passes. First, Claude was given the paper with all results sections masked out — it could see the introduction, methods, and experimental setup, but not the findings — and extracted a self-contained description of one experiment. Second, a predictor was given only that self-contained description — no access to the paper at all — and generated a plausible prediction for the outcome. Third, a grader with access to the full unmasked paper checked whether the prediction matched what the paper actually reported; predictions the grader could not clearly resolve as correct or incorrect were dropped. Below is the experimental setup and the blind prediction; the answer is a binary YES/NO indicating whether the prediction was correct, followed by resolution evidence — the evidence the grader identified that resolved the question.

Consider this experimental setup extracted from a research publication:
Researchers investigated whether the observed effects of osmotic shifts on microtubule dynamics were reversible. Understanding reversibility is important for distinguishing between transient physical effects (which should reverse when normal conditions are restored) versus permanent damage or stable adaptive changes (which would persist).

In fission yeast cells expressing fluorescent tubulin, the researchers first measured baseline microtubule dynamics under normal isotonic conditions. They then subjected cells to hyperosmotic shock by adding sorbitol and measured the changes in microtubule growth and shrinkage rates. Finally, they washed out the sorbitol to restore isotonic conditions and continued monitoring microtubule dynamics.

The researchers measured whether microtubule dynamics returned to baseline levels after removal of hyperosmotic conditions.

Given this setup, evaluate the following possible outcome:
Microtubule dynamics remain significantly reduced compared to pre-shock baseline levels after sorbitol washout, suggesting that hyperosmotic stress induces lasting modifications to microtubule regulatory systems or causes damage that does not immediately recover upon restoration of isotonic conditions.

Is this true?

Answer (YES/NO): NO